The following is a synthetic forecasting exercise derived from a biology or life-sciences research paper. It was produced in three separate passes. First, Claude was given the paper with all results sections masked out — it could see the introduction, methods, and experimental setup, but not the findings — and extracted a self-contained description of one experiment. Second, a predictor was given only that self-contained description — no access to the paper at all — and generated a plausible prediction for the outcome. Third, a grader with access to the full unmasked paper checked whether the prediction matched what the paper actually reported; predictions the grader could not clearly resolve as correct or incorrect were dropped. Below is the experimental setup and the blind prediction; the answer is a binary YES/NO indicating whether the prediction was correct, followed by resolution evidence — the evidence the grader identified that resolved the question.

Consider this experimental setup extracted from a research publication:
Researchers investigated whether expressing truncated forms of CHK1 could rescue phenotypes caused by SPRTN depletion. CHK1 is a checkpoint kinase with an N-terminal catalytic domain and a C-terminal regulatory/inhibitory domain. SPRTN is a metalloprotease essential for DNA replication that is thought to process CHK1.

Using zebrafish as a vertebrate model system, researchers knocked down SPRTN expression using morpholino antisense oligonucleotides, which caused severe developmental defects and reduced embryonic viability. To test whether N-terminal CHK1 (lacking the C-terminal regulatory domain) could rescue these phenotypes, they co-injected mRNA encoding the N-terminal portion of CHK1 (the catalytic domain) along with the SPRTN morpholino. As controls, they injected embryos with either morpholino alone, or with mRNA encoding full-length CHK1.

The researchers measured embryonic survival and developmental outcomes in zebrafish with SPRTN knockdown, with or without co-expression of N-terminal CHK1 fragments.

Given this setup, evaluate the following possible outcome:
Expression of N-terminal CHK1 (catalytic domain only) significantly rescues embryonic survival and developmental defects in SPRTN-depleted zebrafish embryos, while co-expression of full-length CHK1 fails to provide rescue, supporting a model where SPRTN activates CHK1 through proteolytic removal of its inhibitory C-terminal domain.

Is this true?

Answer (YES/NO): NO